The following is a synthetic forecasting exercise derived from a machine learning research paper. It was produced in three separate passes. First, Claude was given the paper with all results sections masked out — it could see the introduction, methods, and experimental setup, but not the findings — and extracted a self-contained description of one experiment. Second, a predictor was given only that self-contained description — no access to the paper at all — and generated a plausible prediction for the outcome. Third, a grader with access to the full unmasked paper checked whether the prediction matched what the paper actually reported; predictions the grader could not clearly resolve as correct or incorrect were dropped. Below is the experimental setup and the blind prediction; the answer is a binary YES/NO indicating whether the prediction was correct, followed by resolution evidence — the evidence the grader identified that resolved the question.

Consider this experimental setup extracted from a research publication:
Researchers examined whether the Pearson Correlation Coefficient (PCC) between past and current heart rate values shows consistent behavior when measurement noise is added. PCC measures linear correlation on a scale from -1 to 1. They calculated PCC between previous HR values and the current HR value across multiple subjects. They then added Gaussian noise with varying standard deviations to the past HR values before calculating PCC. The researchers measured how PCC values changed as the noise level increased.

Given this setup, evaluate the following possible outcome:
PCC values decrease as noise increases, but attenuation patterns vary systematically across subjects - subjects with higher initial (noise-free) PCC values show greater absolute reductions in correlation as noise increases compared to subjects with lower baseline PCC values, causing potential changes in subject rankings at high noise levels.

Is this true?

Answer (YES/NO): NO